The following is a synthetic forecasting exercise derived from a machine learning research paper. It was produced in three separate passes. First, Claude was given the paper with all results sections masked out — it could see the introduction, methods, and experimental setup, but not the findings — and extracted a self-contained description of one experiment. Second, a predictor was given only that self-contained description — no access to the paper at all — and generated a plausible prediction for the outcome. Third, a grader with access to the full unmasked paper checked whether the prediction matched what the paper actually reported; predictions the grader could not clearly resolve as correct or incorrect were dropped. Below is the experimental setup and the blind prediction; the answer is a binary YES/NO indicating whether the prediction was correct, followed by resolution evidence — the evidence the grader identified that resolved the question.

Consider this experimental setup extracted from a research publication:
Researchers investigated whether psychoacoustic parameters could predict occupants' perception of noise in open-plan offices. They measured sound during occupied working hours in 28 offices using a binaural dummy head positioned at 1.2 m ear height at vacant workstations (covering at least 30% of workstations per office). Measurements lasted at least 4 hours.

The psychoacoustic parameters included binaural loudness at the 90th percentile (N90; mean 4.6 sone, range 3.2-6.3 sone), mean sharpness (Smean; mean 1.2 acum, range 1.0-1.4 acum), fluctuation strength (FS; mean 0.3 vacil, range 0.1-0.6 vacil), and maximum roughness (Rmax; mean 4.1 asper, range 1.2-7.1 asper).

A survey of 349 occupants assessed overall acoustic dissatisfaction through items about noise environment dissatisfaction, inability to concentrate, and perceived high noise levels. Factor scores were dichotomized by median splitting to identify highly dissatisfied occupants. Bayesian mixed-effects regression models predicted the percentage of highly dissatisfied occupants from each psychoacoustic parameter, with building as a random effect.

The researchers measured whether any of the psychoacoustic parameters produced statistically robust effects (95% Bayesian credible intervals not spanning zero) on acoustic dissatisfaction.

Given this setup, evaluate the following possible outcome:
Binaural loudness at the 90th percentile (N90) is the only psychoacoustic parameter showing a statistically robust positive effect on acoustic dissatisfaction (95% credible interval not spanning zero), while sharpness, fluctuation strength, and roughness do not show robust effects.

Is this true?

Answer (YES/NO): NO